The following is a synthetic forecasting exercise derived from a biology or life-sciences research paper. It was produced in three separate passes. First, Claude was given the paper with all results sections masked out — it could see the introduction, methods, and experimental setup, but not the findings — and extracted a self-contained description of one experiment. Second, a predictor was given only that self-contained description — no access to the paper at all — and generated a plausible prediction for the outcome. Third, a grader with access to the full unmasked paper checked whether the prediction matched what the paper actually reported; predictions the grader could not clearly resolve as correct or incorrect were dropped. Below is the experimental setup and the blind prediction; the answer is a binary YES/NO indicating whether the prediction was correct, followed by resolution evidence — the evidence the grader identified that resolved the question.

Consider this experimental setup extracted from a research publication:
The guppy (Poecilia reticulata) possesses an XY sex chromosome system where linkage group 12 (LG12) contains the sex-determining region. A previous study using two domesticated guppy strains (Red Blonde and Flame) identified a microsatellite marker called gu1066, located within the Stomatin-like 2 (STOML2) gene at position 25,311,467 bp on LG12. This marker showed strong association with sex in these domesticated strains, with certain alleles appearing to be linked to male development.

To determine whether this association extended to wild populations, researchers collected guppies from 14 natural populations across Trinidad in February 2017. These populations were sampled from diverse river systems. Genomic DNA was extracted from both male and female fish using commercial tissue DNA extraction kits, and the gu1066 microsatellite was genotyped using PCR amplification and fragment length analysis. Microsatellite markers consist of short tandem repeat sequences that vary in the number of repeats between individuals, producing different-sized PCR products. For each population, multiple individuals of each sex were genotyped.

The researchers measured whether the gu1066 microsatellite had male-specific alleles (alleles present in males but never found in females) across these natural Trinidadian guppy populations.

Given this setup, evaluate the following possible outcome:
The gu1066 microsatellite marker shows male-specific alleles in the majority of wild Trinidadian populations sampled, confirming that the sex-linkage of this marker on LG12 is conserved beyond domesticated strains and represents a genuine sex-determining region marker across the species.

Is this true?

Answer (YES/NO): NO